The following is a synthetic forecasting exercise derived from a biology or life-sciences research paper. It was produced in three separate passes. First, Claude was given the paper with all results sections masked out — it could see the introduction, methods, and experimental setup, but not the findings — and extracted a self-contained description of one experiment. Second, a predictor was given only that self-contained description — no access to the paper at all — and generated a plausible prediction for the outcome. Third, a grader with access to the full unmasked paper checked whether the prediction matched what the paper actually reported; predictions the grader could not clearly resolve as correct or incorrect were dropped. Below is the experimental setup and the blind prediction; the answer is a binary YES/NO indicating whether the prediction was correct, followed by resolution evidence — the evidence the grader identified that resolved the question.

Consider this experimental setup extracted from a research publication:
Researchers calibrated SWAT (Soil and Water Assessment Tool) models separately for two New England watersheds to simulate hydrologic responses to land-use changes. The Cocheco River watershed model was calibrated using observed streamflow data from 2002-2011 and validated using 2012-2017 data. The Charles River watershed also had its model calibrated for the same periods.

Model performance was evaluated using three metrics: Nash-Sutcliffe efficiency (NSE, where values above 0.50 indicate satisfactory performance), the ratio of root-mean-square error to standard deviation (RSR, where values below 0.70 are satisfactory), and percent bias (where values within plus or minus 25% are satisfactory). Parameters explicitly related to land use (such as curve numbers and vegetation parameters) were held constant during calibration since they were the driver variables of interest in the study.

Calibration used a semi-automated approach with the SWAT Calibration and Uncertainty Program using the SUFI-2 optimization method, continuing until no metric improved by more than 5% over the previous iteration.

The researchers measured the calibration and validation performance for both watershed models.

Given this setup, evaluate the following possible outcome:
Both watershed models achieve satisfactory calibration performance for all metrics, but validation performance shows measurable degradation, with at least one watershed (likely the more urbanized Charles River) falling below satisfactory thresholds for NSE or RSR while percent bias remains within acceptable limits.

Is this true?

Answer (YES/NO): NO